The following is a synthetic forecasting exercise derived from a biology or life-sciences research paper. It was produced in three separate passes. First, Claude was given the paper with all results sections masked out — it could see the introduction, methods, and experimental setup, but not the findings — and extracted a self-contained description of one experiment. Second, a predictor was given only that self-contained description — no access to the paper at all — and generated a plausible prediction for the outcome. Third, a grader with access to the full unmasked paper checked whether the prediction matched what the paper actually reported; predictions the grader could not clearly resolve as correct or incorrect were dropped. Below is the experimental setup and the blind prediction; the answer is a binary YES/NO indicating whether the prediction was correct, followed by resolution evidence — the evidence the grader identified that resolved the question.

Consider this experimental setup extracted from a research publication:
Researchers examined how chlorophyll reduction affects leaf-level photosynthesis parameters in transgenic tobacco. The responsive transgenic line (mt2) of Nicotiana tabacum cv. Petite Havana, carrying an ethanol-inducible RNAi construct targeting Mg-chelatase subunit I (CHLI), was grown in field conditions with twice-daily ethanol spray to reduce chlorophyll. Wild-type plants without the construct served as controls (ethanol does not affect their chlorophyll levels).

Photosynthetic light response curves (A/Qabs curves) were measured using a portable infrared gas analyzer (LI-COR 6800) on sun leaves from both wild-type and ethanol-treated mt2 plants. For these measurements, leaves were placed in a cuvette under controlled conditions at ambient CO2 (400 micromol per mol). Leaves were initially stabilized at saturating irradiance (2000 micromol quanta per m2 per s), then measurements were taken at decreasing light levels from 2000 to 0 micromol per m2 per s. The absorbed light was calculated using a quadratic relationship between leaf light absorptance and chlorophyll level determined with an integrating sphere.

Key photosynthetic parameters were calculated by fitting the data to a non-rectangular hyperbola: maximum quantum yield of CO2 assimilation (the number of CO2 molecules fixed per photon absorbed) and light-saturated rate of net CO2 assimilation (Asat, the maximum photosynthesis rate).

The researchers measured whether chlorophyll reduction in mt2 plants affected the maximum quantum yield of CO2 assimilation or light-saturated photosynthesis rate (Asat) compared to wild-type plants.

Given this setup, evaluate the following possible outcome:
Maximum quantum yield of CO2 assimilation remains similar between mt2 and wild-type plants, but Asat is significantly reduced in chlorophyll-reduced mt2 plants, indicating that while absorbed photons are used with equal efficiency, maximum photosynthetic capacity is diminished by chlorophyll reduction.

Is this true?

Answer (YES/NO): NO